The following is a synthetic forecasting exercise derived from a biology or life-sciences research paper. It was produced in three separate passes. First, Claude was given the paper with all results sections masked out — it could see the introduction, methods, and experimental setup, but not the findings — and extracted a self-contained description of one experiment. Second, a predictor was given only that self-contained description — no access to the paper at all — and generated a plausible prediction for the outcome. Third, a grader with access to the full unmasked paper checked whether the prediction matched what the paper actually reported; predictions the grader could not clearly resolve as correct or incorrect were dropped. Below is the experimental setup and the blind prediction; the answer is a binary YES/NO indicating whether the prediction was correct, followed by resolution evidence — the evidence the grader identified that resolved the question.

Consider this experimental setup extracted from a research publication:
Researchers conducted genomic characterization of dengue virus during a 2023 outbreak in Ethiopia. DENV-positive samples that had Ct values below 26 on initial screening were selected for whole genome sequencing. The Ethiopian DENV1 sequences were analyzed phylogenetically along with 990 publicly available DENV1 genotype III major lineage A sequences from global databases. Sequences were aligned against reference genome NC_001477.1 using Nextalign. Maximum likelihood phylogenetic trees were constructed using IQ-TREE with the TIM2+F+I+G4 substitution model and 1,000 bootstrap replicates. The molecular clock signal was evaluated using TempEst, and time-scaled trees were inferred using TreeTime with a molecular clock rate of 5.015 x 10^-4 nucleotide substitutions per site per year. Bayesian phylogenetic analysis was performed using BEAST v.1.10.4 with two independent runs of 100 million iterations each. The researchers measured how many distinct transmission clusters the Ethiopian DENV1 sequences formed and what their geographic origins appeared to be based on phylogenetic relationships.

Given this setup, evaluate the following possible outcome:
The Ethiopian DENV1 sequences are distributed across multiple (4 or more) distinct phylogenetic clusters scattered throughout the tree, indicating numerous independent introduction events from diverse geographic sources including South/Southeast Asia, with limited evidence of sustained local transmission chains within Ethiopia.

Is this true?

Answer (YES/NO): NO